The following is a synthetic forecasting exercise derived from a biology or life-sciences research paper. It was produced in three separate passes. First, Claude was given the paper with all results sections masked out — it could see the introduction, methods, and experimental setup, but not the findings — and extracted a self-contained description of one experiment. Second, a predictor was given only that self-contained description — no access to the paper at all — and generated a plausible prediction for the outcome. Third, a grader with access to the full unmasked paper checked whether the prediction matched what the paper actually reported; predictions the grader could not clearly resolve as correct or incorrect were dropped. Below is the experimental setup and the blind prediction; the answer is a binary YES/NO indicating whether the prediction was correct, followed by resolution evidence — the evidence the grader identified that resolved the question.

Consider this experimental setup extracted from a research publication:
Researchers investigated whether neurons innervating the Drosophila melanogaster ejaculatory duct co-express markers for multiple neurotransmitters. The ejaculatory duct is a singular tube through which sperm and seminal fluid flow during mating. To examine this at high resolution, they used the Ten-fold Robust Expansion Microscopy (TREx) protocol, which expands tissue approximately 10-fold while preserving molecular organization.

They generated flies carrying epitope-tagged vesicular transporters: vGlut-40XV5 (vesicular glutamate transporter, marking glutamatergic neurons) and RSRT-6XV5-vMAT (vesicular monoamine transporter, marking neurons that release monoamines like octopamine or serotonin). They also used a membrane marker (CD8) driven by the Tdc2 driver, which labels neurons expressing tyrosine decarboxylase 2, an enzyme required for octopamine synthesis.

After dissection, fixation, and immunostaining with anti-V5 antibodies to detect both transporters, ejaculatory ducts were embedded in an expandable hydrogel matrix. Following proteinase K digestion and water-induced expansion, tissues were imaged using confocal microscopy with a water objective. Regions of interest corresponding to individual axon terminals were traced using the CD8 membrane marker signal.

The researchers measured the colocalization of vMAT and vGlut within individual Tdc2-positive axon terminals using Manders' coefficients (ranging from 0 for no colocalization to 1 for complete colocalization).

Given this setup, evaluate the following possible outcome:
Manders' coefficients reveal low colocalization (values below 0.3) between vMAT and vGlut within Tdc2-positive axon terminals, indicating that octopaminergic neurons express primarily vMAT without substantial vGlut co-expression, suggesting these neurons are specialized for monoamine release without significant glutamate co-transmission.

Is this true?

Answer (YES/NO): NO